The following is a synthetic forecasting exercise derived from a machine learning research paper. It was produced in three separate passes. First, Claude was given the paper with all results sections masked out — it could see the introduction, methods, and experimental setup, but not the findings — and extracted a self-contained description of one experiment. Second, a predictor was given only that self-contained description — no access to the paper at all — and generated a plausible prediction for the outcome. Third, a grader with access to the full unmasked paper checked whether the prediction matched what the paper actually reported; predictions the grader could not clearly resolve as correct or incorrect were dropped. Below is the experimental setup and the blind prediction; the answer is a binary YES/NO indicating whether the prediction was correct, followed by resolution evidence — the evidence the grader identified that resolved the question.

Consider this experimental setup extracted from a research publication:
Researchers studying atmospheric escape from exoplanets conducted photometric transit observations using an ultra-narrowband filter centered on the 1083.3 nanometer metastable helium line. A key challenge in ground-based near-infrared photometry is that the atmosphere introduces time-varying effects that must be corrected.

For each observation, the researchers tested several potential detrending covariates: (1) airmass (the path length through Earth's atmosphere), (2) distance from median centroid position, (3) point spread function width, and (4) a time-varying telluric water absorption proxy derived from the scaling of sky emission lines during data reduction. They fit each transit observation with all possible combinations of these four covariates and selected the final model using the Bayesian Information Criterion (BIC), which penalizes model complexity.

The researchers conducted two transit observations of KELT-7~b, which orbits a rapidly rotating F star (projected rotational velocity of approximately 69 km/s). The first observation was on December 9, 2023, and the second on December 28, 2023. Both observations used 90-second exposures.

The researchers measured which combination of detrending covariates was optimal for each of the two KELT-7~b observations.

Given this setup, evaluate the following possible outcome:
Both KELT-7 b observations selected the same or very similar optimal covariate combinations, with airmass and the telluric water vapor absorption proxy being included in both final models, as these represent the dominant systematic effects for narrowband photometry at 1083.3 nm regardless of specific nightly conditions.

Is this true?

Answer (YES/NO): NO